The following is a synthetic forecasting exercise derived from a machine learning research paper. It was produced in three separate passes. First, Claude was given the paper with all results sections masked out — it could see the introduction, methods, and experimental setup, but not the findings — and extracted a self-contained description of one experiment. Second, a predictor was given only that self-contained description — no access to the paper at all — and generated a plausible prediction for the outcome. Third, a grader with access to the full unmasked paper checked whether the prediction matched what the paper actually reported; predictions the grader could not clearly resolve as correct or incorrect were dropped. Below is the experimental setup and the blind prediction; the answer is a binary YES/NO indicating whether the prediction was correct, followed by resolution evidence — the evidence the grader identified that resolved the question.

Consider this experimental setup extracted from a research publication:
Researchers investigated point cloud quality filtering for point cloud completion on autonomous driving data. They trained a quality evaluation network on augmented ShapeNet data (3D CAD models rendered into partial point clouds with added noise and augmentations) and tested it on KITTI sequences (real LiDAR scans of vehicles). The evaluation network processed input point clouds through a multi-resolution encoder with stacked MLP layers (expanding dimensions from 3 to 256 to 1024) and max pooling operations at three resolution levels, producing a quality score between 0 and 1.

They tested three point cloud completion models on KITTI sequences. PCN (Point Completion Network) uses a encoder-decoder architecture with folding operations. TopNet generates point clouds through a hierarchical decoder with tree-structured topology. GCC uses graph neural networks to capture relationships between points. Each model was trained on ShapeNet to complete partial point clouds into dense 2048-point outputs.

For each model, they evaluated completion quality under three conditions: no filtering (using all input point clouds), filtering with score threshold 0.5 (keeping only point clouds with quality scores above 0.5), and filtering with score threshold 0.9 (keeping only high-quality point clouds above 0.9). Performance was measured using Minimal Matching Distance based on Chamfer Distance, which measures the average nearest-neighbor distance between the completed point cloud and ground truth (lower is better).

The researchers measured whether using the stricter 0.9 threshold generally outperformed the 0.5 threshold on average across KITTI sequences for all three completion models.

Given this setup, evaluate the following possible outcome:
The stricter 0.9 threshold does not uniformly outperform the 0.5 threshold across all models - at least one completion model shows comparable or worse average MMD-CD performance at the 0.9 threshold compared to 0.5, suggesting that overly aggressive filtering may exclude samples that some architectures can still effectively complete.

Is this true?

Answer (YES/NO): NO